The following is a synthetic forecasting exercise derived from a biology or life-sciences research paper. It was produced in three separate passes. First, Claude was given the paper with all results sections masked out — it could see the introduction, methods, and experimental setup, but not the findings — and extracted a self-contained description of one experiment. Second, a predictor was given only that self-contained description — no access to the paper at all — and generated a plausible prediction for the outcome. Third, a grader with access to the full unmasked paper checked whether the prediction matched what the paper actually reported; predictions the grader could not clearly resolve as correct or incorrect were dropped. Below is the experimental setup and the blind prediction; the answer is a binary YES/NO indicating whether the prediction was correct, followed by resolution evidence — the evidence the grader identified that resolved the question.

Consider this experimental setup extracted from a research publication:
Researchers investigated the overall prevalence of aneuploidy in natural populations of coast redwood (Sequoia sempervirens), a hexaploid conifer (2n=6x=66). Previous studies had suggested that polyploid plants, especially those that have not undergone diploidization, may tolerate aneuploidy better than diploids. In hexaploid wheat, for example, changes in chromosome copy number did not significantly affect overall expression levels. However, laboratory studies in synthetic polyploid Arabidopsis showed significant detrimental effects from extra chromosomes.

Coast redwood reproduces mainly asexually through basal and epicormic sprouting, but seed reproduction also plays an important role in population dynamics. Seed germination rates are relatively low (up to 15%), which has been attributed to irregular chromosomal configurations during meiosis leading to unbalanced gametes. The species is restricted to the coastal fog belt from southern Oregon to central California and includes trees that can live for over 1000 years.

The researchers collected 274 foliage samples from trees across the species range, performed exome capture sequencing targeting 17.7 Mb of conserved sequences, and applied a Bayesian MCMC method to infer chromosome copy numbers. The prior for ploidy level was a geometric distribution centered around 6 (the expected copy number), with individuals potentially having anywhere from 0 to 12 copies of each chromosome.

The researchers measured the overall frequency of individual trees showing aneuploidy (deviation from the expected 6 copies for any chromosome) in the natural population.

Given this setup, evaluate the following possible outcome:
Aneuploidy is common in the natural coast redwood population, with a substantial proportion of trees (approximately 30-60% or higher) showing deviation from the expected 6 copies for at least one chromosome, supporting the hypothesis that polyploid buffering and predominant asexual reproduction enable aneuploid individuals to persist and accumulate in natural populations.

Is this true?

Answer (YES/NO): NO